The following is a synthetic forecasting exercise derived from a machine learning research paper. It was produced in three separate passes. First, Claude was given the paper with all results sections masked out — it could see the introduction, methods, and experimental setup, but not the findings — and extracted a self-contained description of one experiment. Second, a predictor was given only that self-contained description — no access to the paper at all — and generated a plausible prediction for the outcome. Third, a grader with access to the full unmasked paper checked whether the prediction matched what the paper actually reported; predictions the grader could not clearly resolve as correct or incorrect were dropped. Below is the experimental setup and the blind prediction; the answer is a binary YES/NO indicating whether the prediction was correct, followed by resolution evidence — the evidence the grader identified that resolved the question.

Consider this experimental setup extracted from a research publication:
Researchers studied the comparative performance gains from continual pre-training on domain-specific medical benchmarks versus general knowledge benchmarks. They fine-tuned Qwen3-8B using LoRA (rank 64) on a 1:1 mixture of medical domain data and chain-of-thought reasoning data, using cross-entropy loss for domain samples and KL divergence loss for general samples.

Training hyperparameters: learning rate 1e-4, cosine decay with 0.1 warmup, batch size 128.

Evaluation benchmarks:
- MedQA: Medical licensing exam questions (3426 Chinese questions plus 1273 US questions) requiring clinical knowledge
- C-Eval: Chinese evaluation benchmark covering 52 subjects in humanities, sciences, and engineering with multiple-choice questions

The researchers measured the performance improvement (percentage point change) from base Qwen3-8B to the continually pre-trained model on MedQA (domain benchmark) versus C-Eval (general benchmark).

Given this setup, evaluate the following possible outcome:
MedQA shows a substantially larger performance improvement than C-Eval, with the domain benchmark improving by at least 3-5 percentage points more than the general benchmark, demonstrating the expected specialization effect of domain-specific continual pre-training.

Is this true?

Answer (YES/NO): NO